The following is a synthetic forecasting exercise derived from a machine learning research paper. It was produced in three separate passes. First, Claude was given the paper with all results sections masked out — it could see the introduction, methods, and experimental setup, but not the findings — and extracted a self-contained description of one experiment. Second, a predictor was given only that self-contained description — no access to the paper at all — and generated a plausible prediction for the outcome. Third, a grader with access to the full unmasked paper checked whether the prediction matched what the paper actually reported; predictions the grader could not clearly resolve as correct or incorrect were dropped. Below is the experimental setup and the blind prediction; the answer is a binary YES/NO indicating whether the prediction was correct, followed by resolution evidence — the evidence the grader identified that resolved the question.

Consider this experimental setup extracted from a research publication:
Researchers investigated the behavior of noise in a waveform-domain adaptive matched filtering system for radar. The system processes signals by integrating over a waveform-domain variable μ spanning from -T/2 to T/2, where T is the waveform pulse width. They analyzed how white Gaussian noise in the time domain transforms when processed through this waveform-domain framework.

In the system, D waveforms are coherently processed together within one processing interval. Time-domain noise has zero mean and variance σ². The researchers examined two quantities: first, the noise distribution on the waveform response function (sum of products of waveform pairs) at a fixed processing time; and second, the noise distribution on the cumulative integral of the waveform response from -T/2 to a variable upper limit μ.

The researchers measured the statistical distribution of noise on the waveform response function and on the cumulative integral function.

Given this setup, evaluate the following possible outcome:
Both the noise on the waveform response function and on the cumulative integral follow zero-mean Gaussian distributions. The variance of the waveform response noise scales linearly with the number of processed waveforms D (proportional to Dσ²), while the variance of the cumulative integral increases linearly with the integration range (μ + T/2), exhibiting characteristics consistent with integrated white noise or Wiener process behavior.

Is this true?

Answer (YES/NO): YES